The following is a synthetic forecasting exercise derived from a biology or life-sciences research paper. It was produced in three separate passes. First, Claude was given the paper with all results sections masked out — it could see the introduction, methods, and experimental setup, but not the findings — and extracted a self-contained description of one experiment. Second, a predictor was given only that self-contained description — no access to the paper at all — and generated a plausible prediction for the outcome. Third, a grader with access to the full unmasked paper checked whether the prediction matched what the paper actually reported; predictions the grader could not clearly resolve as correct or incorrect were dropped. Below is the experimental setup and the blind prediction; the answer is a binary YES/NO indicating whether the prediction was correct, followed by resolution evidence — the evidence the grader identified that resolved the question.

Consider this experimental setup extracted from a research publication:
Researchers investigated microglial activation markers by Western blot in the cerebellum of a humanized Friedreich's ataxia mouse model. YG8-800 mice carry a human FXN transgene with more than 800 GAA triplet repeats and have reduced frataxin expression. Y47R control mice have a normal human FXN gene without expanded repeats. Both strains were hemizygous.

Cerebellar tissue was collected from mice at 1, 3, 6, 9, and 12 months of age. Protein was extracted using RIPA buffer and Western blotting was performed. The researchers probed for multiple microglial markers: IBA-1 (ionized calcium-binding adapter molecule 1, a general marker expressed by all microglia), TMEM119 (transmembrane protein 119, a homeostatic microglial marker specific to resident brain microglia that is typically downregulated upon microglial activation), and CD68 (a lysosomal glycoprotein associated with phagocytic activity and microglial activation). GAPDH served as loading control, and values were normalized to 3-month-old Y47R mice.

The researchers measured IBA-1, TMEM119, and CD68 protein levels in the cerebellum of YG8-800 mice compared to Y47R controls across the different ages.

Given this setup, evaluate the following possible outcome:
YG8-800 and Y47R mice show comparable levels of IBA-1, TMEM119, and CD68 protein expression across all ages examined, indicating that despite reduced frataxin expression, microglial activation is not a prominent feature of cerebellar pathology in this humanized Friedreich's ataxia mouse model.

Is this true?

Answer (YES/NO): NO